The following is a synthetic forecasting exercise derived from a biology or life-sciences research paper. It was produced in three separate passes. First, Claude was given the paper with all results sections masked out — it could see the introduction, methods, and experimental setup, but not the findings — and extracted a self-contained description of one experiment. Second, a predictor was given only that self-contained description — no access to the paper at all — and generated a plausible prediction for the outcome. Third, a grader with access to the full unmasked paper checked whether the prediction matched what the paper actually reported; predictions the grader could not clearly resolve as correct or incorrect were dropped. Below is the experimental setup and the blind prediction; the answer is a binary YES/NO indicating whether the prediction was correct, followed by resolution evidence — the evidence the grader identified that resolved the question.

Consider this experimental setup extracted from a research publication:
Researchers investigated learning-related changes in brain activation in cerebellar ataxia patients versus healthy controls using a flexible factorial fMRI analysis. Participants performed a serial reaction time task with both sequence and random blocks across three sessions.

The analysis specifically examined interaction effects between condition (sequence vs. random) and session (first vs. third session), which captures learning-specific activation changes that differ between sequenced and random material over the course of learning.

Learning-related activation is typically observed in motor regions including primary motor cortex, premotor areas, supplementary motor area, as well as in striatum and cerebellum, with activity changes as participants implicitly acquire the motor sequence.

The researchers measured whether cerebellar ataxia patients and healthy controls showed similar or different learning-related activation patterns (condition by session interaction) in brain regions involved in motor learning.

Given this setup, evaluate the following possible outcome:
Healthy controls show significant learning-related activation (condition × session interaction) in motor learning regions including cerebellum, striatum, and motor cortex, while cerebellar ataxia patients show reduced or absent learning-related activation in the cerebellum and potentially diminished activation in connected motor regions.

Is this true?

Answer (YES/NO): NO